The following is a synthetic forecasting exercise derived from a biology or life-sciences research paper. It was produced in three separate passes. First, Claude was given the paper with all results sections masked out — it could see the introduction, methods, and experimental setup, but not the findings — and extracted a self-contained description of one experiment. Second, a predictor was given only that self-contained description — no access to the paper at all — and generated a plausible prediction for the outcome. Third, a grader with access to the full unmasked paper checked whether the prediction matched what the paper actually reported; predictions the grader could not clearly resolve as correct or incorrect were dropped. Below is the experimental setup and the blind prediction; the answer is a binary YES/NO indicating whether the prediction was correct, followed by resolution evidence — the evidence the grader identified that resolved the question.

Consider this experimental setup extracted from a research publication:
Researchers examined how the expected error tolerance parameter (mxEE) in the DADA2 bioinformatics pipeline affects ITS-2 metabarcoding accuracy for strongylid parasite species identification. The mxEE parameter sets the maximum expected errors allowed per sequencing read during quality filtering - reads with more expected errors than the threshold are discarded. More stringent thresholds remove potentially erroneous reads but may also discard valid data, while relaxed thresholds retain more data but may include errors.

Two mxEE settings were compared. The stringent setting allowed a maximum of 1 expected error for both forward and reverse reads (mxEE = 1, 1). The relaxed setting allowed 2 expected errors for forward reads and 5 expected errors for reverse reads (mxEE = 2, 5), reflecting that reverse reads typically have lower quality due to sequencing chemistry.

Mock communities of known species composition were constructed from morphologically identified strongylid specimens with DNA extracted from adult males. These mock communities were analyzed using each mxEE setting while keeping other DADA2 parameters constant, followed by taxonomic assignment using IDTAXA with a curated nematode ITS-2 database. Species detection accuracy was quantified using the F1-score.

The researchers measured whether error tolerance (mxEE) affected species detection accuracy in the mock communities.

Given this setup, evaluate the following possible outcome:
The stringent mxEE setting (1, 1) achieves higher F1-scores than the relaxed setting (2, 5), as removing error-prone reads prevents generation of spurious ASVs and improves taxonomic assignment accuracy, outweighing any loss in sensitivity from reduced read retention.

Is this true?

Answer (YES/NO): YES